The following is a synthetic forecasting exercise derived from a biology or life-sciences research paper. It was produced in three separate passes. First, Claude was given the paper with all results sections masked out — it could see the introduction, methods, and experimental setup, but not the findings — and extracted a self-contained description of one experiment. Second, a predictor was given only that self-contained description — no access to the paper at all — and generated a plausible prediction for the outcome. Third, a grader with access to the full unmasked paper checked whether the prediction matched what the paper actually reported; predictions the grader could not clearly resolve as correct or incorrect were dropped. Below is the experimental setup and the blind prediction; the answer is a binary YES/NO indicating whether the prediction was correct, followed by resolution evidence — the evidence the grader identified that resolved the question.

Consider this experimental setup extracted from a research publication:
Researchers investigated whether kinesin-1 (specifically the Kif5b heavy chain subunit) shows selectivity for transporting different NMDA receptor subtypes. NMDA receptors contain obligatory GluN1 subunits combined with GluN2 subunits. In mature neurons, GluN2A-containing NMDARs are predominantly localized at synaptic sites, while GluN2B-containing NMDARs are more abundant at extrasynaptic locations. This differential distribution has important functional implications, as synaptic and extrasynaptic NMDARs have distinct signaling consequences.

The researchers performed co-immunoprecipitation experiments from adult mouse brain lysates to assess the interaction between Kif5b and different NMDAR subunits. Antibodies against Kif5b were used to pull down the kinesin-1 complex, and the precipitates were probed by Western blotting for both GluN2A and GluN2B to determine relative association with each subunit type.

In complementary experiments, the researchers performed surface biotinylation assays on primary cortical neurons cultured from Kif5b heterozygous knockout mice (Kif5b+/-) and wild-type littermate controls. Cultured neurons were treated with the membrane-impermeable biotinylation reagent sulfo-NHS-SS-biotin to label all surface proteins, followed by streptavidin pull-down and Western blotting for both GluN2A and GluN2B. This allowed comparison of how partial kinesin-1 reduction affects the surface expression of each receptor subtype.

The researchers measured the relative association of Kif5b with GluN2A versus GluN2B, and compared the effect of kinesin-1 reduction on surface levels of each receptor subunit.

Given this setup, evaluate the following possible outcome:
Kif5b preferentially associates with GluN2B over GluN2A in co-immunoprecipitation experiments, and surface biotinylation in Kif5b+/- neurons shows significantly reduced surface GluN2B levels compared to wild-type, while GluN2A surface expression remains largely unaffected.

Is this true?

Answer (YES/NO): YES